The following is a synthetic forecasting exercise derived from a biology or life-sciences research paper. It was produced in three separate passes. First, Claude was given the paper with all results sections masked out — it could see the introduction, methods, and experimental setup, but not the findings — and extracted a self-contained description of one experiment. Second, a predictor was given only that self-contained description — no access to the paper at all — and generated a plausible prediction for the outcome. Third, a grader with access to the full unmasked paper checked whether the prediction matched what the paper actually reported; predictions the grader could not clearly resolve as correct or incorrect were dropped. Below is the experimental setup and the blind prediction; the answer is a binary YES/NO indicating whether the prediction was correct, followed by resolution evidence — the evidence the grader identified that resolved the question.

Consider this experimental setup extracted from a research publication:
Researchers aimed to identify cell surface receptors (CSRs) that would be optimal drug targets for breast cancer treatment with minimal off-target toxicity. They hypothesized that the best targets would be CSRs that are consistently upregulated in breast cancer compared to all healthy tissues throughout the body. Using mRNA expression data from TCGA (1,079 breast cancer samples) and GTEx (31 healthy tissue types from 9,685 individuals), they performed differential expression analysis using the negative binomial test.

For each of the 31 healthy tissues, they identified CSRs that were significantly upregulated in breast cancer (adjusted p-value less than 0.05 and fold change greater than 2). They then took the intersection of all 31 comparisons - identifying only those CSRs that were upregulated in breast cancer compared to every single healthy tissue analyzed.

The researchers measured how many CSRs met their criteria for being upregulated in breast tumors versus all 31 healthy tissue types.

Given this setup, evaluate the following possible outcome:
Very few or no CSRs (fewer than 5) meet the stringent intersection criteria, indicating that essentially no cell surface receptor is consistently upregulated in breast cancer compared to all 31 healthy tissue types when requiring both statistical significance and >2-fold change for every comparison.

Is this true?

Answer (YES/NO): NO